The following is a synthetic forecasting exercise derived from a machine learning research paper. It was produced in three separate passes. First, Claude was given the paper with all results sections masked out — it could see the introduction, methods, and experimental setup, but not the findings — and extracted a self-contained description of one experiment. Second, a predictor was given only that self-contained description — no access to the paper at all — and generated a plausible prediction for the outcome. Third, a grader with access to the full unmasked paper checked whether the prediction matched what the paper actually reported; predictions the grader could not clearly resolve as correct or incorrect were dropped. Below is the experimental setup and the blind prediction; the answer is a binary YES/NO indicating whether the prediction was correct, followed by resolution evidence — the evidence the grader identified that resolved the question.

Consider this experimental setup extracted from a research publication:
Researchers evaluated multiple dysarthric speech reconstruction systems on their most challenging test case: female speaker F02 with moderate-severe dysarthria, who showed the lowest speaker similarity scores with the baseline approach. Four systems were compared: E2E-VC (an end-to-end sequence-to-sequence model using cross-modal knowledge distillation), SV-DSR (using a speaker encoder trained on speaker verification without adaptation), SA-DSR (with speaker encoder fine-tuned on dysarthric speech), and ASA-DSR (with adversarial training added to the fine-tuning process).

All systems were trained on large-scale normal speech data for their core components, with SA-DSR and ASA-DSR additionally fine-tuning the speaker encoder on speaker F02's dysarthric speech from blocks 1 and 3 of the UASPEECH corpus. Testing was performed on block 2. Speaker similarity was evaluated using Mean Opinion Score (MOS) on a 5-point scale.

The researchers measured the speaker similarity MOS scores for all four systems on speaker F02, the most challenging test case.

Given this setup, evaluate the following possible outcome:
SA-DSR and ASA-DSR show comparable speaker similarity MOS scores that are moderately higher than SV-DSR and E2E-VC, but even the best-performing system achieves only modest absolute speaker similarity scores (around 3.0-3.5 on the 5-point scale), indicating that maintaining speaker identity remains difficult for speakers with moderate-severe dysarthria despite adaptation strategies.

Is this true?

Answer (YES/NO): YES